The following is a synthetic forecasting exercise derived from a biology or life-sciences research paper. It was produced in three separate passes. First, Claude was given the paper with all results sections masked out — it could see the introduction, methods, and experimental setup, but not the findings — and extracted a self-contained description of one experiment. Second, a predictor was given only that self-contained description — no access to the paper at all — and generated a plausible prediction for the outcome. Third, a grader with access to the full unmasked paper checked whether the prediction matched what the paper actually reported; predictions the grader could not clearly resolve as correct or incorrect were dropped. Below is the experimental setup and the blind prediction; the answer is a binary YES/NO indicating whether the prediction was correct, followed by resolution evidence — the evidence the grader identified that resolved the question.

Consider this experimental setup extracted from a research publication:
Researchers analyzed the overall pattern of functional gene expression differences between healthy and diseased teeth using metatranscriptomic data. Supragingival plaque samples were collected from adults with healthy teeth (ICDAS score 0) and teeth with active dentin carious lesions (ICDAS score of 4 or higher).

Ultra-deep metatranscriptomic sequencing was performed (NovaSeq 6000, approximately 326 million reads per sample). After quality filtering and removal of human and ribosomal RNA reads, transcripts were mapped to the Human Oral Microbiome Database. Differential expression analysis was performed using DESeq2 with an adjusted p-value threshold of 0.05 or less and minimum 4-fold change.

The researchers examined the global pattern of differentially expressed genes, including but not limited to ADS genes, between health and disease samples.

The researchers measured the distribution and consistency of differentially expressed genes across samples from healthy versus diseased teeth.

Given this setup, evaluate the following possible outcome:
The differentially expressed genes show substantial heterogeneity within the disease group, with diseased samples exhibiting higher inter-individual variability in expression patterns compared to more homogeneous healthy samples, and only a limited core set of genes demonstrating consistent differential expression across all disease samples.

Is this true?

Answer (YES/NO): YES